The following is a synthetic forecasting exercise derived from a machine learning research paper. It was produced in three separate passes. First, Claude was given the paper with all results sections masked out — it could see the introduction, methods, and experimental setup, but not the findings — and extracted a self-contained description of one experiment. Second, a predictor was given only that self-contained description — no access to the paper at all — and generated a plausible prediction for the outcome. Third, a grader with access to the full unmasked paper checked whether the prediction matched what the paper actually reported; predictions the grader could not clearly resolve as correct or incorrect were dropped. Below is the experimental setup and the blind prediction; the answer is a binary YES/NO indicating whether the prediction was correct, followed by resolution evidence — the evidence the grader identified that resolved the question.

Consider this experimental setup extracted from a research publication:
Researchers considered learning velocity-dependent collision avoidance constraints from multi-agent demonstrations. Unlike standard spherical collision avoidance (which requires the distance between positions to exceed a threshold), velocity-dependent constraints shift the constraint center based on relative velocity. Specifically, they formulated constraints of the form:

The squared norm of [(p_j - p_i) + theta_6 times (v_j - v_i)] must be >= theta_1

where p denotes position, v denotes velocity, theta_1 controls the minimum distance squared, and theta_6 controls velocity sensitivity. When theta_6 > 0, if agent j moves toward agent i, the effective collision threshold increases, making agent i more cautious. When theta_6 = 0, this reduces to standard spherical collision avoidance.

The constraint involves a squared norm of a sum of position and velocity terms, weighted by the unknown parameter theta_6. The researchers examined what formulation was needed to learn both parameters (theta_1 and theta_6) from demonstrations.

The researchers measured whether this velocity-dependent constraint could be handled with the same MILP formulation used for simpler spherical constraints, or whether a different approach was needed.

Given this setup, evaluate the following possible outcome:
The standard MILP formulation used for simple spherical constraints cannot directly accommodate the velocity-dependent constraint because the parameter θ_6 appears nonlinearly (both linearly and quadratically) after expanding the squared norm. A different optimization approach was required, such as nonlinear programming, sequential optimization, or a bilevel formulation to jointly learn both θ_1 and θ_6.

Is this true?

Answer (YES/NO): NO